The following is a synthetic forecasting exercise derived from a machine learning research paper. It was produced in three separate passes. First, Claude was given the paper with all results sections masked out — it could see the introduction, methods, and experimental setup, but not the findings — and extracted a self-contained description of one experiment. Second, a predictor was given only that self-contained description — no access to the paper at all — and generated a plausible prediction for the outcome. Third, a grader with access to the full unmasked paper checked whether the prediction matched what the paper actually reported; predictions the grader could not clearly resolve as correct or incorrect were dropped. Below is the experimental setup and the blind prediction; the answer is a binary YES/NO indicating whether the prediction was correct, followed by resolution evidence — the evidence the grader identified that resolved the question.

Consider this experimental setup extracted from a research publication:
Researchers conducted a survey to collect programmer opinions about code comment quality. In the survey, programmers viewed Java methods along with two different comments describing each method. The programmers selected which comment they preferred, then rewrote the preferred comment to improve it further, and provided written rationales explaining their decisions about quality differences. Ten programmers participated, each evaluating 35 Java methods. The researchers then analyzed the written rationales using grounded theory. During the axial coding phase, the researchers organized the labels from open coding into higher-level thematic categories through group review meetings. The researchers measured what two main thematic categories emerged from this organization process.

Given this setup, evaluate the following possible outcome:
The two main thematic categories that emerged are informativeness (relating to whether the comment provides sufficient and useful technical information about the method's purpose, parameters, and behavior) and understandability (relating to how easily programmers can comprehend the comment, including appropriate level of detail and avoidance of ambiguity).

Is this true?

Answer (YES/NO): NO